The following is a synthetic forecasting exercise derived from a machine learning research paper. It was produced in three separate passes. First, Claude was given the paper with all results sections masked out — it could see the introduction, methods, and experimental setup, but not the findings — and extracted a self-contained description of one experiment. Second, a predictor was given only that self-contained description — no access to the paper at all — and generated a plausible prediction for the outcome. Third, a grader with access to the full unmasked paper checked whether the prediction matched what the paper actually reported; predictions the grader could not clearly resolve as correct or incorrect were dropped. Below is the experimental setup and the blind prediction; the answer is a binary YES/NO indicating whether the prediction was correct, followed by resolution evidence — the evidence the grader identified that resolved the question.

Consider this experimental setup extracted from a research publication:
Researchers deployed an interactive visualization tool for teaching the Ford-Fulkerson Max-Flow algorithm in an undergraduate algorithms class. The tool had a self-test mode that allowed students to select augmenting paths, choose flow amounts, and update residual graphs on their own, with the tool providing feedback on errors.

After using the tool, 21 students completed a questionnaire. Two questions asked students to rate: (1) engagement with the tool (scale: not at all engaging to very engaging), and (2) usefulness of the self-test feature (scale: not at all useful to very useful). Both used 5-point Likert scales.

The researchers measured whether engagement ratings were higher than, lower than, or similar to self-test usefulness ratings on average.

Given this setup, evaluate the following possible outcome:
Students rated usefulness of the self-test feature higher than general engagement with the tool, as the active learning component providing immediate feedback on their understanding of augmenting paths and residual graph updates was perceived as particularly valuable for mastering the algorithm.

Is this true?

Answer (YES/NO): NO